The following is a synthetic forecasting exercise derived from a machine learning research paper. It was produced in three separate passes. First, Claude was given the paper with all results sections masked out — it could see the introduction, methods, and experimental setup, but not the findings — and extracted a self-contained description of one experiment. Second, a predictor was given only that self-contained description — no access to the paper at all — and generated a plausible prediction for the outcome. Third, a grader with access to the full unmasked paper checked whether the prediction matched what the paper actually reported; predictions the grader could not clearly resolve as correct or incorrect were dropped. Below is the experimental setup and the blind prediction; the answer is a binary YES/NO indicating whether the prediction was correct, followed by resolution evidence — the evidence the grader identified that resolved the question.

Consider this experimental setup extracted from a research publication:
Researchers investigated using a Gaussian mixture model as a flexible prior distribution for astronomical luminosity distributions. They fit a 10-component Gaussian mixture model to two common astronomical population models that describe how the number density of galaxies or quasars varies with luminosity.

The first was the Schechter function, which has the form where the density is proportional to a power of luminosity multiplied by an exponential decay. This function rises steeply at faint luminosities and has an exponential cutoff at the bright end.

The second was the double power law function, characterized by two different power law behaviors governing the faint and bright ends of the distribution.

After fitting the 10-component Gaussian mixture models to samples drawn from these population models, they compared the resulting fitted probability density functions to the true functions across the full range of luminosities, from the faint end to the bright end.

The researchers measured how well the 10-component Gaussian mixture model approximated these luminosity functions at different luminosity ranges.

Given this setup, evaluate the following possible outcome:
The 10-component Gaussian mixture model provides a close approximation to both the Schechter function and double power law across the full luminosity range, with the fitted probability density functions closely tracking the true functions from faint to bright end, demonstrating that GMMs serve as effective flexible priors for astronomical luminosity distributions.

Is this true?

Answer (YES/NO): NO